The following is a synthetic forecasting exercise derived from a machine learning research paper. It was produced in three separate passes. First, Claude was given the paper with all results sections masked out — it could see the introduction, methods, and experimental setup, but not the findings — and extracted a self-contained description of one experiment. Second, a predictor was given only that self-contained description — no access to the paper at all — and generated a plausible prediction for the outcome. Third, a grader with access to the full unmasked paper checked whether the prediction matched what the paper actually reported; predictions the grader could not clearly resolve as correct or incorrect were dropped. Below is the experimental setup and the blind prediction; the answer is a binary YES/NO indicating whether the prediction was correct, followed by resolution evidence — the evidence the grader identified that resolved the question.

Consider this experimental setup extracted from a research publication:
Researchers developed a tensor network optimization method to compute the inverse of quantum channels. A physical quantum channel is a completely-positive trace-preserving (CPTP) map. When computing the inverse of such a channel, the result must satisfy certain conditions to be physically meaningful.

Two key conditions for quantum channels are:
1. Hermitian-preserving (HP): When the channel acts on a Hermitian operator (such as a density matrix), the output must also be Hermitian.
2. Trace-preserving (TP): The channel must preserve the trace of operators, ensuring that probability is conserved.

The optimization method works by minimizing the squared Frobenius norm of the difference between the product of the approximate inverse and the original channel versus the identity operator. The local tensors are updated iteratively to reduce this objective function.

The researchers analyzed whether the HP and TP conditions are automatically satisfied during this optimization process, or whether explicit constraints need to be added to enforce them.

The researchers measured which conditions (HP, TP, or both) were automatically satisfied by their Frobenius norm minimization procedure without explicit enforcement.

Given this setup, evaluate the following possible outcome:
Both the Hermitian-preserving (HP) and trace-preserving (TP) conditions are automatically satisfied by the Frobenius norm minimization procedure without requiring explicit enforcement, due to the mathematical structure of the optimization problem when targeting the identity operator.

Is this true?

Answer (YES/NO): YES